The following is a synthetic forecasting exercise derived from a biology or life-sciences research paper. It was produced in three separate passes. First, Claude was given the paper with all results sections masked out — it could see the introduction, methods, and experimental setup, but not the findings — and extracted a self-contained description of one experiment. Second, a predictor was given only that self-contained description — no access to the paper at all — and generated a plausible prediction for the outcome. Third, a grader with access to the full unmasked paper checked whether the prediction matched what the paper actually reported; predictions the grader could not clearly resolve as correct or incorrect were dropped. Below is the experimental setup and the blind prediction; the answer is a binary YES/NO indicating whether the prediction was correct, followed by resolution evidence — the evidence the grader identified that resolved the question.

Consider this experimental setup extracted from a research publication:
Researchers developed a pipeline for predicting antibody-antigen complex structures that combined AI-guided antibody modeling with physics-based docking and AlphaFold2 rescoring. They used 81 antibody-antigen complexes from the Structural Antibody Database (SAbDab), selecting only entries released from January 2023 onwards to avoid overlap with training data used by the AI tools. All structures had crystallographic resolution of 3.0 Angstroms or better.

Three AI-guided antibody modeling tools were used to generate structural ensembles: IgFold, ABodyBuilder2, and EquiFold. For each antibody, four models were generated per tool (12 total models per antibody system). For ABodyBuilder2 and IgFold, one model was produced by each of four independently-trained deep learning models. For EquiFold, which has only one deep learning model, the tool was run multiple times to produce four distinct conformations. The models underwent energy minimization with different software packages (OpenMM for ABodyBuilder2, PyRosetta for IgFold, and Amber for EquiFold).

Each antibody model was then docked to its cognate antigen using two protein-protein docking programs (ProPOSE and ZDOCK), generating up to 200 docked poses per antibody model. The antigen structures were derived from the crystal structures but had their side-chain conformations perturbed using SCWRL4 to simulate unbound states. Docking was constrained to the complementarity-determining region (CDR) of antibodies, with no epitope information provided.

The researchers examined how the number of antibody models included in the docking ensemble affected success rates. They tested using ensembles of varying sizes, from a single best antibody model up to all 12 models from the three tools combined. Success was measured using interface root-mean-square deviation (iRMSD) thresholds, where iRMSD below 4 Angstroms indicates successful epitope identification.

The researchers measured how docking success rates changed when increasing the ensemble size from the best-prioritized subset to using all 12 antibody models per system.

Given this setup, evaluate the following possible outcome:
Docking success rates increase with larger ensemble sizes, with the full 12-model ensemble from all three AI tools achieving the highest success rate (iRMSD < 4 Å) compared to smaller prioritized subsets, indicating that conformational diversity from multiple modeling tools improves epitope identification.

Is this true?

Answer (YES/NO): NO